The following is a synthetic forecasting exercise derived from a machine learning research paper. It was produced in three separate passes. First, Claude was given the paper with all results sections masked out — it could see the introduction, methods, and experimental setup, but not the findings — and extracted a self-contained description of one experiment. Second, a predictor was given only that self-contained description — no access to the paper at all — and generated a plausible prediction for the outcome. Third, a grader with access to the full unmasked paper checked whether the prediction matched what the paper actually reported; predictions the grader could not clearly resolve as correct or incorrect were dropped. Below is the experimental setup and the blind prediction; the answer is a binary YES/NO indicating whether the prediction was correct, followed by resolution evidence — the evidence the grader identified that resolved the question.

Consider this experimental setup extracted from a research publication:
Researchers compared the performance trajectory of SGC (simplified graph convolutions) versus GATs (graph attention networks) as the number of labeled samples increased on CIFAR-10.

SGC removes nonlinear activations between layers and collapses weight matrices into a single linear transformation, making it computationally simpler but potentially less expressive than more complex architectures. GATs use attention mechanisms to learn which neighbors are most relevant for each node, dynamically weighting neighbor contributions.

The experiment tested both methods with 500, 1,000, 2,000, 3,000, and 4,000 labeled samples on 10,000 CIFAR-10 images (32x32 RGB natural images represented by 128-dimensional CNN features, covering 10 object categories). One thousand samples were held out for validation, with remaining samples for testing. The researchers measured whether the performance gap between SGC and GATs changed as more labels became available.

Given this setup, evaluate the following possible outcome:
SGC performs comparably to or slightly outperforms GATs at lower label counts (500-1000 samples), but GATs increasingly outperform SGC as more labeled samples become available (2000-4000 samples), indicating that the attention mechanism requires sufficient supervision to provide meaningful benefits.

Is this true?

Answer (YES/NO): NO